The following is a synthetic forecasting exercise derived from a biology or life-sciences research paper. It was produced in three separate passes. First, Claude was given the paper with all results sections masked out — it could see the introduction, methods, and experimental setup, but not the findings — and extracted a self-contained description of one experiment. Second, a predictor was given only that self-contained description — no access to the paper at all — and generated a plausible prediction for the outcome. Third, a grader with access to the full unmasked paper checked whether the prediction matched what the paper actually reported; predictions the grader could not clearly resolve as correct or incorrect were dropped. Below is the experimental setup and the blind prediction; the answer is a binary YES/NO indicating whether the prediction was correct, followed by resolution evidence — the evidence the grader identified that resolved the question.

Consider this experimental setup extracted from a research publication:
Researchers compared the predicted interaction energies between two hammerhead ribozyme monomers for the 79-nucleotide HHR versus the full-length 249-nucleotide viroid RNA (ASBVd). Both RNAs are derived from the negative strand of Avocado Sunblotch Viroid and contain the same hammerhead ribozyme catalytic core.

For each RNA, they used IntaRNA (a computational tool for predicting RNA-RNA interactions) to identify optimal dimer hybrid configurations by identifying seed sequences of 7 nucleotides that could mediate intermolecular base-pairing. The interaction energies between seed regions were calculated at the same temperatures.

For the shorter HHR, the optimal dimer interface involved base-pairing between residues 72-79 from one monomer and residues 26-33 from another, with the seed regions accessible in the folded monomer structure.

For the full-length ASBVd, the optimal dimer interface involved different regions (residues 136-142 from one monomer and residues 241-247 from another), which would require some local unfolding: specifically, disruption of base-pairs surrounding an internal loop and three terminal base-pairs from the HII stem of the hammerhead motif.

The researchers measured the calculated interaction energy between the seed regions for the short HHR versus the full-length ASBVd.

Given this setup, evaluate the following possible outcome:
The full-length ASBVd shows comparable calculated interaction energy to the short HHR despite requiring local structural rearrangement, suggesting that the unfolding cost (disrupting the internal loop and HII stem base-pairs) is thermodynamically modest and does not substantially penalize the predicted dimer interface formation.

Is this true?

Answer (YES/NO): NO